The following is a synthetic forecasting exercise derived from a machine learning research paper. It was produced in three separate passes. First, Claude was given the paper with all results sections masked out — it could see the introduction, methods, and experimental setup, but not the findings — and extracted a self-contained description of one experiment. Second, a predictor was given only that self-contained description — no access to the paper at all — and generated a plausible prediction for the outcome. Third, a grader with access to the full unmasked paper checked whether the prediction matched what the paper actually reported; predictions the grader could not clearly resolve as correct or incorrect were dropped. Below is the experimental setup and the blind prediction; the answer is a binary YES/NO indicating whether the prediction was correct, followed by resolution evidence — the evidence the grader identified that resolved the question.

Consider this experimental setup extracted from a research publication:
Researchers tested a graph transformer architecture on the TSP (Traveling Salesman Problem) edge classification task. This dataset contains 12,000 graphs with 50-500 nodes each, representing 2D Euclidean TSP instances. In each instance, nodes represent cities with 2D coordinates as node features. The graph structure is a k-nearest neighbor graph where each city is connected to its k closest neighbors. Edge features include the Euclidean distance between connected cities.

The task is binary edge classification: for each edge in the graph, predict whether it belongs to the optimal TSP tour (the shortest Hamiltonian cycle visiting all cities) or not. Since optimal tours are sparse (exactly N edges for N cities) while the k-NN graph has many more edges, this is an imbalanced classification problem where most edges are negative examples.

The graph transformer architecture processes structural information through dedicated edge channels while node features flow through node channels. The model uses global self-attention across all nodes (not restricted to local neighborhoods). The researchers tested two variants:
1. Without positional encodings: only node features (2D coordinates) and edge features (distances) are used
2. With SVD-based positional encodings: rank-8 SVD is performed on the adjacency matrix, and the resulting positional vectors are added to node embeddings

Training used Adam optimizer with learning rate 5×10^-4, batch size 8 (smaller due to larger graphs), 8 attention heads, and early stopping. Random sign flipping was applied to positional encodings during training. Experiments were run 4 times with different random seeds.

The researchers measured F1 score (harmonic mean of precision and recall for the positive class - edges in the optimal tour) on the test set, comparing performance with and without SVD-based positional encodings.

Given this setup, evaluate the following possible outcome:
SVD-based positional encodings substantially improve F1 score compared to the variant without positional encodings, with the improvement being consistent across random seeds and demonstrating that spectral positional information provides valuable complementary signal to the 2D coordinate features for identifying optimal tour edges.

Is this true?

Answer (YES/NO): NO